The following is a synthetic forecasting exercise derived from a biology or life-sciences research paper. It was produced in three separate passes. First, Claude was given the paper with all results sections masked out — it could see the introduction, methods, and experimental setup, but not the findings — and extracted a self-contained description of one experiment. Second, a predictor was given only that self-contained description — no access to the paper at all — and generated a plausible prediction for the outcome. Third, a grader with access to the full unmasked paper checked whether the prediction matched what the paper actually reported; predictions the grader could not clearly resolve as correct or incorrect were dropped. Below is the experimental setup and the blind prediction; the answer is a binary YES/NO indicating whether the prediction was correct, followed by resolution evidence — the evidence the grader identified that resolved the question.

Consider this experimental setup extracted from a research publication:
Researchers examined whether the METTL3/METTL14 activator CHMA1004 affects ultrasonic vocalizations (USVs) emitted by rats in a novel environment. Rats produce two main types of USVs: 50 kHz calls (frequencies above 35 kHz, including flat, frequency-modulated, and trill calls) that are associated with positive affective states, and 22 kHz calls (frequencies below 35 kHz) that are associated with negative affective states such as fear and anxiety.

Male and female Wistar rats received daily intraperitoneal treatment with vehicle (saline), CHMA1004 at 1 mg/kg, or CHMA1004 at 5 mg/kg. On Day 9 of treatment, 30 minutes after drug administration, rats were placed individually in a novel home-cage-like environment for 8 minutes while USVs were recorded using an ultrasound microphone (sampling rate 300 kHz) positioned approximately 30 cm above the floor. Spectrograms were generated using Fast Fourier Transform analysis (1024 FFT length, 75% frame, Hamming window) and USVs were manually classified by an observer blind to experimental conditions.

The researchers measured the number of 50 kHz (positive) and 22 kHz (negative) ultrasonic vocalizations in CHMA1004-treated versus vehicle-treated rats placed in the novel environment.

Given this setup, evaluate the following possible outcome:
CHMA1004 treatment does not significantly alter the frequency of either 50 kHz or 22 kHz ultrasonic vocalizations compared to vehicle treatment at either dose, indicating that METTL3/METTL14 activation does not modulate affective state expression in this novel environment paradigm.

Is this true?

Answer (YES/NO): YES